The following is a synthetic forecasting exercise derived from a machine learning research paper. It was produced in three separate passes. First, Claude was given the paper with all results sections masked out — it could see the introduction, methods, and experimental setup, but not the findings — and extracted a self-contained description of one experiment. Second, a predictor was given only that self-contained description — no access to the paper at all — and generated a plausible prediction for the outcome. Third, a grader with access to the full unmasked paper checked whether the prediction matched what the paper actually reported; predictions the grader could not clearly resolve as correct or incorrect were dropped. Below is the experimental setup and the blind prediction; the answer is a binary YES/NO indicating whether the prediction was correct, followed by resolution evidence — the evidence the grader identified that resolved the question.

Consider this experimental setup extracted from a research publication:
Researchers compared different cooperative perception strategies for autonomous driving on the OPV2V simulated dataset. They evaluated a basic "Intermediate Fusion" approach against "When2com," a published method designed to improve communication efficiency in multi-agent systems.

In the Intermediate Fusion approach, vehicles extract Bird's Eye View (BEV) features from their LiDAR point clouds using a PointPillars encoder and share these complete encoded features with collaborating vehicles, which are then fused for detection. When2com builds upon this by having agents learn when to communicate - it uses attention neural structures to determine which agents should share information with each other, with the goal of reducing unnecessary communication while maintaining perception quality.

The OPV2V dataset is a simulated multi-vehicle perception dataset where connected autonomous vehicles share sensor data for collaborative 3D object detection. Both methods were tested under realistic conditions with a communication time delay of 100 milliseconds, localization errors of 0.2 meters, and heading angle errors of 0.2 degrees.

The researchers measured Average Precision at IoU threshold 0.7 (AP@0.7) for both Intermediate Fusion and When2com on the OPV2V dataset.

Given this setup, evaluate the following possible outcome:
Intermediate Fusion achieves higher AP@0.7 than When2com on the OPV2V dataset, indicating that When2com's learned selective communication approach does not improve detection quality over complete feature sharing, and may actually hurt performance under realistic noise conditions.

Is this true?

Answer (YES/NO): YES